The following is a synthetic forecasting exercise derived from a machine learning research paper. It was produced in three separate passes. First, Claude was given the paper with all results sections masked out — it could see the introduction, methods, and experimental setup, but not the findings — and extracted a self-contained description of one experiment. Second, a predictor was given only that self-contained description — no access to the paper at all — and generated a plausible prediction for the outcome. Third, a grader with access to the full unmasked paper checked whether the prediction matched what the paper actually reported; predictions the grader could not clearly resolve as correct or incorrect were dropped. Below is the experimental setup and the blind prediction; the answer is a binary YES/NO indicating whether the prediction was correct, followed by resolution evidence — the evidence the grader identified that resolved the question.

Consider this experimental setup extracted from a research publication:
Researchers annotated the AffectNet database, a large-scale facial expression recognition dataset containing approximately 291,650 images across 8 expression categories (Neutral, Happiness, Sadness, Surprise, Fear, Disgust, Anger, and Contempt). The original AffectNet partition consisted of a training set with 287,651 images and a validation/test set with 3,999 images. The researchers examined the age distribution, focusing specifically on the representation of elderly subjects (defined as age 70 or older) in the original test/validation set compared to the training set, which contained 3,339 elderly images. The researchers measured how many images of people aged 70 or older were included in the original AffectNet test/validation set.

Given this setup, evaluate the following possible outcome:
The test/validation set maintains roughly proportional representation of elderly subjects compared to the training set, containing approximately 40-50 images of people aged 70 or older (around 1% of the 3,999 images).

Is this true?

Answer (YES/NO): NO